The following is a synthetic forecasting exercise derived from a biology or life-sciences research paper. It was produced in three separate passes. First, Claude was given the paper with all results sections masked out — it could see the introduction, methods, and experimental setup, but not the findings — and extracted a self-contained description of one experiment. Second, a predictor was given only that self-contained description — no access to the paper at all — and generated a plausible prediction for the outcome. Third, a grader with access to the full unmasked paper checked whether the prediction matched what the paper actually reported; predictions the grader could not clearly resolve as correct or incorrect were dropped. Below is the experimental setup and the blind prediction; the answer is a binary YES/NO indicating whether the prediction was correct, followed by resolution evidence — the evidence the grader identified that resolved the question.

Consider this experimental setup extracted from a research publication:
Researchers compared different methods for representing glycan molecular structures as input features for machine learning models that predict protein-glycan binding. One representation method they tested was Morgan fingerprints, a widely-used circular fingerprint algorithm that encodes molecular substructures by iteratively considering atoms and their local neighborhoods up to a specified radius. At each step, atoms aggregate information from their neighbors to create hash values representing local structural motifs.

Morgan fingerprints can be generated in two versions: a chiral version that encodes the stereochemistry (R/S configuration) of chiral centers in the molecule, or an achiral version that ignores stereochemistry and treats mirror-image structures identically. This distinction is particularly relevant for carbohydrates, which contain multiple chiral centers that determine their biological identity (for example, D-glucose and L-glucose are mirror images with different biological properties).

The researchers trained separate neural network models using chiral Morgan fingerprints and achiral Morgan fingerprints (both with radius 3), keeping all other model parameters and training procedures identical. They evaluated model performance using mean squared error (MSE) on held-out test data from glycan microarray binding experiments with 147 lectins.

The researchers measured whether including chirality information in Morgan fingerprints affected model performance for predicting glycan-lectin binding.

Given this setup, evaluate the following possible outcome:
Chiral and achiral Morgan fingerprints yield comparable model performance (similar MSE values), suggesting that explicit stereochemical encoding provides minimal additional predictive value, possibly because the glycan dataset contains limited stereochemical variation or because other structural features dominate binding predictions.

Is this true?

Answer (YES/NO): NO